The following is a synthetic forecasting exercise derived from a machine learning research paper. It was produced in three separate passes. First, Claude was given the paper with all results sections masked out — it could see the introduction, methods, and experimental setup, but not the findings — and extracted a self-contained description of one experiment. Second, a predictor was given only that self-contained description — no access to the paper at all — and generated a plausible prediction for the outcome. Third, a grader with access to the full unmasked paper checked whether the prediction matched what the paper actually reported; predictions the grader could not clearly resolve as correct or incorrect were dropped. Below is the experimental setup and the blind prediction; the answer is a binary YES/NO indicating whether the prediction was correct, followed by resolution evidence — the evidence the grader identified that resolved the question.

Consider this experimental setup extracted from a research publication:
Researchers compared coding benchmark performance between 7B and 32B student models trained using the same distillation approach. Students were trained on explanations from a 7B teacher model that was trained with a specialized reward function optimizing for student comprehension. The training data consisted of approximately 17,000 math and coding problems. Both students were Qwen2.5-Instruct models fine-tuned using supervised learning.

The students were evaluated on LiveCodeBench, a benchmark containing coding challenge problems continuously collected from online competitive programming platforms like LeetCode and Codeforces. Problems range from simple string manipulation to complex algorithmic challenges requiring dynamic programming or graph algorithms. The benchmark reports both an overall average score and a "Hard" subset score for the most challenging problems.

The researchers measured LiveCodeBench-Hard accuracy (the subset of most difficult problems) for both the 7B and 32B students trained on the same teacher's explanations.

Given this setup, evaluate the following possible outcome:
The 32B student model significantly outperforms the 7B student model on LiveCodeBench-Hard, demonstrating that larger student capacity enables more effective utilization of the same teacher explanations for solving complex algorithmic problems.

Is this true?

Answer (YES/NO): YES